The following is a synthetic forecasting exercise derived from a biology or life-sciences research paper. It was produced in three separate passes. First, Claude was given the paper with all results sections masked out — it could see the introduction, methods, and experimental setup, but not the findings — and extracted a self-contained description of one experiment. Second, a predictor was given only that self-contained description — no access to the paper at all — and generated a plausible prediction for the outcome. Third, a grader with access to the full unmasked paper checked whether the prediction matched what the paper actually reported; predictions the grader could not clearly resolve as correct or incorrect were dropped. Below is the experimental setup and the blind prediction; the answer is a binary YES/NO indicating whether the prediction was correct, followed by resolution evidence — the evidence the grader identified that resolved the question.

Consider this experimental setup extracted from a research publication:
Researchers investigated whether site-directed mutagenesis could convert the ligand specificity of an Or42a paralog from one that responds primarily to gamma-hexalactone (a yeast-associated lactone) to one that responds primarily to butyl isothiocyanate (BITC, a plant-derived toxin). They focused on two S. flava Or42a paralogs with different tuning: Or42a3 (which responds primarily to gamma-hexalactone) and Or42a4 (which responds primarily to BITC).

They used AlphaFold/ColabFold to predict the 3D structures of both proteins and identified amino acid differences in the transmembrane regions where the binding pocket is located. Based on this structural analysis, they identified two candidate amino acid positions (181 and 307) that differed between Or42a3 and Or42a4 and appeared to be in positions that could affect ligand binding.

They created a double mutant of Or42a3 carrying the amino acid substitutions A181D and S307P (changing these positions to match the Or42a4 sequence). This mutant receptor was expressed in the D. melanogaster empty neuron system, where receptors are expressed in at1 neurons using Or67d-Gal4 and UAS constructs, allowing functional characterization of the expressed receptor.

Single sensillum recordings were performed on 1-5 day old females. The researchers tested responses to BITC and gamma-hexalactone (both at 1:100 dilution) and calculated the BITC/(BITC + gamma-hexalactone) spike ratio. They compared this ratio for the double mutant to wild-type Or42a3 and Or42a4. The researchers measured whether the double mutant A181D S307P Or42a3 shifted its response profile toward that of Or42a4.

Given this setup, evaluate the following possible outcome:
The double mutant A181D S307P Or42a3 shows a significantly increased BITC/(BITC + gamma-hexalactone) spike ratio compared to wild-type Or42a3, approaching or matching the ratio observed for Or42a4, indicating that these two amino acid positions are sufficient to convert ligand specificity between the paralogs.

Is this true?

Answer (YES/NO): YES